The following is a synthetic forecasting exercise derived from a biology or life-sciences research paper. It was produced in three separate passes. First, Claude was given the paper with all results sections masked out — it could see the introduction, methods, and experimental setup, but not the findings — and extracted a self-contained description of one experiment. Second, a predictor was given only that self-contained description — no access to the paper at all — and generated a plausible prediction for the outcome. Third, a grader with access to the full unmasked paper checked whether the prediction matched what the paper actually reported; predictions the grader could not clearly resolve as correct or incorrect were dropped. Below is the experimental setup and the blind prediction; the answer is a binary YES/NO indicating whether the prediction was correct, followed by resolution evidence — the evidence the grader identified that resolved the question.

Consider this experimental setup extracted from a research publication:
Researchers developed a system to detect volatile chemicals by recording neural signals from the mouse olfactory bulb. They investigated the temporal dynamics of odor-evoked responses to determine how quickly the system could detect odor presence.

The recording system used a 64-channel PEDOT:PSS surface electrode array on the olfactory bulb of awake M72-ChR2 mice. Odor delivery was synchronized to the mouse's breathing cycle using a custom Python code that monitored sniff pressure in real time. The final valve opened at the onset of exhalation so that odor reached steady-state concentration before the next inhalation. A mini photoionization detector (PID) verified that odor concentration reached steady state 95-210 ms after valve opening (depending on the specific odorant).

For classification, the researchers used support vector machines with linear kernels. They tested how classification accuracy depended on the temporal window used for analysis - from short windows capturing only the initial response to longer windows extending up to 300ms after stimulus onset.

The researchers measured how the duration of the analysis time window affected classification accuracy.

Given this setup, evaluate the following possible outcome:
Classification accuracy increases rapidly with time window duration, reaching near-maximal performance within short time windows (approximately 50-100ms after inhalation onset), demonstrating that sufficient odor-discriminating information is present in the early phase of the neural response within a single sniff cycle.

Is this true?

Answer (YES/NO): YES